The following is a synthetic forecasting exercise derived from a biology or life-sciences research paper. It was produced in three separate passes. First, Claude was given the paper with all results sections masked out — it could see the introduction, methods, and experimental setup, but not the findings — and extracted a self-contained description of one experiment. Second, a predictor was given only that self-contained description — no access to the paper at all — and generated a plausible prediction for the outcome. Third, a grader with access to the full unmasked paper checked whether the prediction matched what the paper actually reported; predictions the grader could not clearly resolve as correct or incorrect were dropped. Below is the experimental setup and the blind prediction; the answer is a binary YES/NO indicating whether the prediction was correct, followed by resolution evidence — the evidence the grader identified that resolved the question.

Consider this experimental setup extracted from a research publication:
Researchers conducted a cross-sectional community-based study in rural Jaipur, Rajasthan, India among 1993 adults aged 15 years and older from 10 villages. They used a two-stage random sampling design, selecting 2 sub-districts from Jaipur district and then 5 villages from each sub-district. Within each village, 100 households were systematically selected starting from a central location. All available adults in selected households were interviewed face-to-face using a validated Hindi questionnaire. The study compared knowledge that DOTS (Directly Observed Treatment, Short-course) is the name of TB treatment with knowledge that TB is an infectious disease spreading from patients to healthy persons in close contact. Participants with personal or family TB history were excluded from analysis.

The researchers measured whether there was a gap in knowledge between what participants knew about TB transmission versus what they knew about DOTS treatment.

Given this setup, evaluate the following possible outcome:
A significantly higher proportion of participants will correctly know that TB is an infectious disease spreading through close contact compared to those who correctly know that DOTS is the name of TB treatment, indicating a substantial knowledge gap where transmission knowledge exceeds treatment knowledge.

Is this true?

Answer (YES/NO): YES